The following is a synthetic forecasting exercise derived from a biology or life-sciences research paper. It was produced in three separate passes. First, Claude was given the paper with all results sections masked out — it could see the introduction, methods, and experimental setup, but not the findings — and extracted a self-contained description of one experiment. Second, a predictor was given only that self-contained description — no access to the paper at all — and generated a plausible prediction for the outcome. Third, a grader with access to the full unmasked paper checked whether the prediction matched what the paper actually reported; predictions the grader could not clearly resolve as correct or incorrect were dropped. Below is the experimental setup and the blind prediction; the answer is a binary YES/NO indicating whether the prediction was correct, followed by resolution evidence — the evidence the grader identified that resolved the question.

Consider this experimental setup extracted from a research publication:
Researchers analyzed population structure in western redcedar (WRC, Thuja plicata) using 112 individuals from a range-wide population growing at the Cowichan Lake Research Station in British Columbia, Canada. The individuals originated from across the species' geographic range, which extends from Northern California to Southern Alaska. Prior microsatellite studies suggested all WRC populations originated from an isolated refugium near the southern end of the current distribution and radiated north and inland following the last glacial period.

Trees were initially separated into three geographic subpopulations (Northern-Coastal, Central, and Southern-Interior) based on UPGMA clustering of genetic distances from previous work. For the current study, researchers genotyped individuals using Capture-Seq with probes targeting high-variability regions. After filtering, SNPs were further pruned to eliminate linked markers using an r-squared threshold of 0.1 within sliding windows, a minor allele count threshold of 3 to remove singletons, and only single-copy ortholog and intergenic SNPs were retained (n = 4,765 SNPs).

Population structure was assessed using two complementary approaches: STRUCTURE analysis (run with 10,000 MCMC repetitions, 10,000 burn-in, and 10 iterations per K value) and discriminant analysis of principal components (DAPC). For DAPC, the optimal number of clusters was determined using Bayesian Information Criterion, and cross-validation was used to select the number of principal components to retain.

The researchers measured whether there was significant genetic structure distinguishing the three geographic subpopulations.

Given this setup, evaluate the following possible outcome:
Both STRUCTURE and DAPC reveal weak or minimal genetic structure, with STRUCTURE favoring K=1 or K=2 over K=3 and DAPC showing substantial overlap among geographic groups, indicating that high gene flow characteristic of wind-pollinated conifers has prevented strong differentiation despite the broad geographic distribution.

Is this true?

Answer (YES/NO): YES